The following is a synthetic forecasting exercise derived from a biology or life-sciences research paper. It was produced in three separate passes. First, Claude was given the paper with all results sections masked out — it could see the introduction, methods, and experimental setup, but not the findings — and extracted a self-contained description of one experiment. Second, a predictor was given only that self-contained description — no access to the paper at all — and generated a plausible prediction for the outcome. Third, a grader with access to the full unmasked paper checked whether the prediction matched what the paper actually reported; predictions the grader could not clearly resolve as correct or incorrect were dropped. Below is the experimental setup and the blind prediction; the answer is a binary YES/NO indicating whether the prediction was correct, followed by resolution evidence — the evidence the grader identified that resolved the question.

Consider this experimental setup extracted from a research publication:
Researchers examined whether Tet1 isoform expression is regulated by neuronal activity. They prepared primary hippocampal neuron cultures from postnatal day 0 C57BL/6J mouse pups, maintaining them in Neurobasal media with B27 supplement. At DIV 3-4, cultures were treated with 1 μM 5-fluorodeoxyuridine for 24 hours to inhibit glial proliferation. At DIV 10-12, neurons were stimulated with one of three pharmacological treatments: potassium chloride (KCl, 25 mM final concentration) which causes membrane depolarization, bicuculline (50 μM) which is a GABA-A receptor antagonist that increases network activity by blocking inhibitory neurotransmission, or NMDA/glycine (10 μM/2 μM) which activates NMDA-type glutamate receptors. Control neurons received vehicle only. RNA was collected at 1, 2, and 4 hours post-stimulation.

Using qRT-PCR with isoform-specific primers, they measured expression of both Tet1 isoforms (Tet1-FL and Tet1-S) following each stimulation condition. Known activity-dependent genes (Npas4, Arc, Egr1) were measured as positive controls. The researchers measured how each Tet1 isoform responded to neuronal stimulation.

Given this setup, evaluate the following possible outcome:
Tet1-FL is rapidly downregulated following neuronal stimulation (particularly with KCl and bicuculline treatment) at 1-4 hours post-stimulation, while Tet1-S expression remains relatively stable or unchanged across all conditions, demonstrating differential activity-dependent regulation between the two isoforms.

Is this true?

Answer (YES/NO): NO